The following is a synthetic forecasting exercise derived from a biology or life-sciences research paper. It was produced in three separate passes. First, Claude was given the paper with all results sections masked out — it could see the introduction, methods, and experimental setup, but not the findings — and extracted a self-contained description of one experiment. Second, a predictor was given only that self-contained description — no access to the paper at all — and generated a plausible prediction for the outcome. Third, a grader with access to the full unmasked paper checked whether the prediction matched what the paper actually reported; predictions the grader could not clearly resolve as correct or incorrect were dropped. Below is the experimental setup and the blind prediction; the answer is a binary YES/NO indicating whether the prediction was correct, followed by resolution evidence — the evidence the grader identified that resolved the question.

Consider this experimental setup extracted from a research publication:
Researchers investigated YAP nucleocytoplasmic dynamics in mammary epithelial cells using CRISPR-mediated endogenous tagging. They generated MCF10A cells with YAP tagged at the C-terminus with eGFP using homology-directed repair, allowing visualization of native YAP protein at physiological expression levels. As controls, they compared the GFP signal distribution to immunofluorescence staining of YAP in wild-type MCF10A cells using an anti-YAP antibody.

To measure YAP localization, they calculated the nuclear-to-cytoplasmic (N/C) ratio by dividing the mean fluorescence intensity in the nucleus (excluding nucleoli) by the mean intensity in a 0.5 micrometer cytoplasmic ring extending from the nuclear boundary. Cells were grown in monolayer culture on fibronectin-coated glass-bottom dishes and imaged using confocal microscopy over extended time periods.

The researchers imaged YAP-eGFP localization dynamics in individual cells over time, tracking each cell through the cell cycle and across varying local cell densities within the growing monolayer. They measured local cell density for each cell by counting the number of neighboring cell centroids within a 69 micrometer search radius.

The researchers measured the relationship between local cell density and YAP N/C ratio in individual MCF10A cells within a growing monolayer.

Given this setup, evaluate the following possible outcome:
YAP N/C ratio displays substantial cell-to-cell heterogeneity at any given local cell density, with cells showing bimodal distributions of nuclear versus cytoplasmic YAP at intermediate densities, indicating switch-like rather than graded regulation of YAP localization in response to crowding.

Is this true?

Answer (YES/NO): NO